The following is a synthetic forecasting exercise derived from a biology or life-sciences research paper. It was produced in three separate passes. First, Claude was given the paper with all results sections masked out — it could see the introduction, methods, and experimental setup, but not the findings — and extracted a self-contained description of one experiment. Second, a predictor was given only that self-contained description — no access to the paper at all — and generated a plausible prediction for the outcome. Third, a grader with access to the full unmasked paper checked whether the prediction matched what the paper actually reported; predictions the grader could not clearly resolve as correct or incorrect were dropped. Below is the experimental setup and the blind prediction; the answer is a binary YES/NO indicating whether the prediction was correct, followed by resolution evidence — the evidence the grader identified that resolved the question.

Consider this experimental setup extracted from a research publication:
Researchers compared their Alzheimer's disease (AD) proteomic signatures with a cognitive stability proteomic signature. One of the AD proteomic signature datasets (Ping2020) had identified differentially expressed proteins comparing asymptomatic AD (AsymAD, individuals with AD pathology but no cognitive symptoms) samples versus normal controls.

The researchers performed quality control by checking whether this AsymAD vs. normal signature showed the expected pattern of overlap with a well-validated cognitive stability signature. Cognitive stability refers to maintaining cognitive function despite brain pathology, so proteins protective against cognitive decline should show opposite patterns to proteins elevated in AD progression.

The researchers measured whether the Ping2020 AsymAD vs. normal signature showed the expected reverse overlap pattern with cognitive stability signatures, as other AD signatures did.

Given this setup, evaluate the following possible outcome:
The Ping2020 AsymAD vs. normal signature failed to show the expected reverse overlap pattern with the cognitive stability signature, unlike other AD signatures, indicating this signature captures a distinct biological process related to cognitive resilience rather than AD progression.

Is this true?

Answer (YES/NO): NO